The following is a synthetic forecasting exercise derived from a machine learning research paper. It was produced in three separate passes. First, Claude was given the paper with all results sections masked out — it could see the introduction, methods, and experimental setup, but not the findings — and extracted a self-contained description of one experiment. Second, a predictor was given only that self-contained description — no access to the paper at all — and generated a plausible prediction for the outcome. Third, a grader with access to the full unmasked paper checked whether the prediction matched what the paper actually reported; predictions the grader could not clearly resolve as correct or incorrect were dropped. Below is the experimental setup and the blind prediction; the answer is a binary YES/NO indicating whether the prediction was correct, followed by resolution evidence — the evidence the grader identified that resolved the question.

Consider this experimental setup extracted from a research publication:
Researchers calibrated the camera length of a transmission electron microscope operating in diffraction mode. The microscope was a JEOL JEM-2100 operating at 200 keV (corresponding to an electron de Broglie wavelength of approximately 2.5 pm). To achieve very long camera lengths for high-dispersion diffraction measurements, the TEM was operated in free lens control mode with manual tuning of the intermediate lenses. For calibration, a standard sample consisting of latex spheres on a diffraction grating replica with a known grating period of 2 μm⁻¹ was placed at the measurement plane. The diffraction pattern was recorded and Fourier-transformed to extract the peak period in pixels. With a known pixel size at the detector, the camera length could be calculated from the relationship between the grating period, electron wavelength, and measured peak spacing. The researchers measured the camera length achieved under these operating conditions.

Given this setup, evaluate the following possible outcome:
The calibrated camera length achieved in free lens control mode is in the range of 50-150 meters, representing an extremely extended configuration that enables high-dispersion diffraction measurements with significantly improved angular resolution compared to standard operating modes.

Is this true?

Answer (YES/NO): YES